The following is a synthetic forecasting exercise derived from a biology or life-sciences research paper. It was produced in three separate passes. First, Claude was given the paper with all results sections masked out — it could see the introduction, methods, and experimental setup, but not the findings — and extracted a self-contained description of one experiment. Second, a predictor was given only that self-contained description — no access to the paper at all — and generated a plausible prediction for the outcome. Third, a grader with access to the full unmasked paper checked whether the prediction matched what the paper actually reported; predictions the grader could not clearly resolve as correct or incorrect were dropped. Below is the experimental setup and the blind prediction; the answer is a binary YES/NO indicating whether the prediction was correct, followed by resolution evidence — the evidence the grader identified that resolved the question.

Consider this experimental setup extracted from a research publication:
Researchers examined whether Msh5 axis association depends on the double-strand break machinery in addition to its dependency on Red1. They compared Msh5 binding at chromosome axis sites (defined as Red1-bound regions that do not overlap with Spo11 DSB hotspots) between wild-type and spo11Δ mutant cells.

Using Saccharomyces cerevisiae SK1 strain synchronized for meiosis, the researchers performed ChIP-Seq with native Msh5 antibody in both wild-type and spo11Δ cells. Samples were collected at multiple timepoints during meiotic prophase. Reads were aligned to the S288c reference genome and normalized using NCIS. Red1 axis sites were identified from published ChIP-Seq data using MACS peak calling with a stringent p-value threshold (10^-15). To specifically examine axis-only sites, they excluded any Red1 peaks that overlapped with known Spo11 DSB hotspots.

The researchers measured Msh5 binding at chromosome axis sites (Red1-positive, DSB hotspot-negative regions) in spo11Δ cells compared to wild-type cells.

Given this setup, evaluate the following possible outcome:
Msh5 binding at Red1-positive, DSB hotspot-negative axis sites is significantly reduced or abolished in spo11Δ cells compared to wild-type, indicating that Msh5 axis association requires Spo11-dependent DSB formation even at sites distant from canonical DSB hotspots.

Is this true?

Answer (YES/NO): YES